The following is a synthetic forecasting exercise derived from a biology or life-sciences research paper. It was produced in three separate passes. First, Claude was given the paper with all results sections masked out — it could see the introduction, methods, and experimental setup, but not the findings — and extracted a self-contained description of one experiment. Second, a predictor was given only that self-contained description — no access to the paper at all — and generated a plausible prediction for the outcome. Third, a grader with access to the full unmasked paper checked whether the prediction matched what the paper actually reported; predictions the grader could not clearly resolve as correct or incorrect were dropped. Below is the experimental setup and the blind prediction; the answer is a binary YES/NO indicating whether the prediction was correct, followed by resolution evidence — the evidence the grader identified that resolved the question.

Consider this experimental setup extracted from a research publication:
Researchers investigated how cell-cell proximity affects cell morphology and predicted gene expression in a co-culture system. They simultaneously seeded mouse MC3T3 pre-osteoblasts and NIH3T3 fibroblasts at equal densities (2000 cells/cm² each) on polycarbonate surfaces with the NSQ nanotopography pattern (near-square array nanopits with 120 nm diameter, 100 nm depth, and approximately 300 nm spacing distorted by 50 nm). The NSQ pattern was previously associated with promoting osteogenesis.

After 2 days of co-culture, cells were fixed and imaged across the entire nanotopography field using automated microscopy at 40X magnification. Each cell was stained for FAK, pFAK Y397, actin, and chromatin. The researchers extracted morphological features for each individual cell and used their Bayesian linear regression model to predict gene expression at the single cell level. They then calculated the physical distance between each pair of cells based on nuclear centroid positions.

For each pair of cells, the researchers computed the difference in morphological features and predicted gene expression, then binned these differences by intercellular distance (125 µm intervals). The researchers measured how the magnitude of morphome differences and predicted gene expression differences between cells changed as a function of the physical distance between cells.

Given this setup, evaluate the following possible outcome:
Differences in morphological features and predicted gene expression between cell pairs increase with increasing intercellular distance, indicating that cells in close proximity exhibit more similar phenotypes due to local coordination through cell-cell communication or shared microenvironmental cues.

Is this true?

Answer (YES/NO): NO